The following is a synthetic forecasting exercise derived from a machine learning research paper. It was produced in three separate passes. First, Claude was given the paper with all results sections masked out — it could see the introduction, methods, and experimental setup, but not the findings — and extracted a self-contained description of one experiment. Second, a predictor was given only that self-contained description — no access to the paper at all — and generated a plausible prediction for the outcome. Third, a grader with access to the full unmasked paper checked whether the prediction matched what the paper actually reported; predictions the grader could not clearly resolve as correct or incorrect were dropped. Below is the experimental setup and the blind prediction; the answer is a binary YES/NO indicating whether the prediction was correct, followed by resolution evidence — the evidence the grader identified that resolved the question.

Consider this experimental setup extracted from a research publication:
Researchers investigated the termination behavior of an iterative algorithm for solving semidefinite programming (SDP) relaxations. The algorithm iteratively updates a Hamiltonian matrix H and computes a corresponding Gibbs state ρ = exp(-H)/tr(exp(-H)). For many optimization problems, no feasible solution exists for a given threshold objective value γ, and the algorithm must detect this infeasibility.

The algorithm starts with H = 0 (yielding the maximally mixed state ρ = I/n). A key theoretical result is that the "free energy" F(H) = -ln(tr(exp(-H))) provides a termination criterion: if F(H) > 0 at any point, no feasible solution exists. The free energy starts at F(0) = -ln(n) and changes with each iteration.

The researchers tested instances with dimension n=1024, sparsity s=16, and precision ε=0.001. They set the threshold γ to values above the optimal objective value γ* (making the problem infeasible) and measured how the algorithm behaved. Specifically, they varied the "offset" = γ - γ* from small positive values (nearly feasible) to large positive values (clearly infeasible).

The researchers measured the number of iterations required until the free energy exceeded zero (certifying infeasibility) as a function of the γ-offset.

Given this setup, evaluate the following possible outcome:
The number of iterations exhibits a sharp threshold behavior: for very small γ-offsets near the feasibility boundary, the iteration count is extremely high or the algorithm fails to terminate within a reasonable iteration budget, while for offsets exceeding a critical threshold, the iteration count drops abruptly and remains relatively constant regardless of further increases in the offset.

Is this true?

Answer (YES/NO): NO